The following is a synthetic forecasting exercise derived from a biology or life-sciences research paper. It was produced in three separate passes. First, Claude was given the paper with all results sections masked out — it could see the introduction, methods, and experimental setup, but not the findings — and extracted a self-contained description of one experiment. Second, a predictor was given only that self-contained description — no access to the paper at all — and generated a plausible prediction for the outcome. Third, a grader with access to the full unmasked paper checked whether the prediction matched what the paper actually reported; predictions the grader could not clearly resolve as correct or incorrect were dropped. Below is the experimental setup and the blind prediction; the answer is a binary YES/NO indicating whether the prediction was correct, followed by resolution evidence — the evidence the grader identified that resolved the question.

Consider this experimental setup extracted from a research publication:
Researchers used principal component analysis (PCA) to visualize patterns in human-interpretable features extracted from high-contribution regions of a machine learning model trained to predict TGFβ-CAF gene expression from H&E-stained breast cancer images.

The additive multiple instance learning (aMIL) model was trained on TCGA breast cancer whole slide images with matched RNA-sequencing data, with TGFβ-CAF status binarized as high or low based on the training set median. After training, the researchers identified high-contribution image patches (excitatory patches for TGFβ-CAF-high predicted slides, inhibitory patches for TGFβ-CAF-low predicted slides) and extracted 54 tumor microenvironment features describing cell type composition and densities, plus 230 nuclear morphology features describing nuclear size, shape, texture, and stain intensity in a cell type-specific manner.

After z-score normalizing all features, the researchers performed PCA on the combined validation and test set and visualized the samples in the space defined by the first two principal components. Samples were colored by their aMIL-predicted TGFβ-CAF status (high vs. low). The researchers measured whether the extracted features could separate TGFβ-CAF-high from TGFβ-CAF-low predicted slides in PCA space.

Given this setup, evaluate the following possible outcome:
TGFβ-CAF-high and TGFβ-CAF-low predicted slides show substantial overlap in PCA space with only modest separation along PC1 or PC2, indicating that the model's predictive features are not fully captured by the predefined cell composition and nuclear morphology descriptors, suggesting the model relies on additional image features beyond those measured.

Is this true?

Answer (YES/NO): NO